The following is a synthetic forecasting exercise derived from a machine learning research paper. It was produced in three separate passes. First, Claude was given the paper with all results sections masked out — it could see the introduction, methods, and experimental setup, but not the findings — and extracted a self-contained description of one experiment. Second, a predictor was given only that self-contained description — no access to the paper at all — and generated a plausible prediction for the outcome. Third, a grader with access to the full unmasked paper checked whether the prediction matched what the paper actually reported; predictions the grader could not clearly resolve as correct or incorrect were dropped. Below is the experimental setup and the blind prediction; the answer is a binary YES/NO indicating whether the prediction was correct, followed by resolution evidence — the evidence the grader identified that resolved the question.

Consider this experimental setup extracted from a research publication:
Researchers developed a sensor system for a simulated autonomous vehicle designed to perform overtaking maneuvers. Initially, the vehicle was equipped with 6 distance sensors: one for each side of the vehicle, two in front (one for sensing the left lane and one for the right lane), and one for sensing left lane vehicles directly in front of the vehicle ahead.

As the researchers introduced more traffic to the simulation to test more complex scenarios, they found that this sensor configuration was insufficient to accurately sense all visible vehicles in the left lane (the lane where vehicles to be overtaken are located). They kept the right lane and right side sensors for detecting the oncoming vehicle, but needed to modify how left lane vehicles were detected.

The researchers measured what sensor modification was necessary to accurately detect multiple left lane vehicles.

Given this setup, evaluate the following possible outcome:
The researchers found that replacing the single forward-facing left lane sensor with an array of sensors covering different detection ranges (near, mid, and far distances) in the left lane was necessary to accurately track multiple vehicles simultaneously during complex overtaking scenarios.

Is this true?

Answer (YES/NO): NO